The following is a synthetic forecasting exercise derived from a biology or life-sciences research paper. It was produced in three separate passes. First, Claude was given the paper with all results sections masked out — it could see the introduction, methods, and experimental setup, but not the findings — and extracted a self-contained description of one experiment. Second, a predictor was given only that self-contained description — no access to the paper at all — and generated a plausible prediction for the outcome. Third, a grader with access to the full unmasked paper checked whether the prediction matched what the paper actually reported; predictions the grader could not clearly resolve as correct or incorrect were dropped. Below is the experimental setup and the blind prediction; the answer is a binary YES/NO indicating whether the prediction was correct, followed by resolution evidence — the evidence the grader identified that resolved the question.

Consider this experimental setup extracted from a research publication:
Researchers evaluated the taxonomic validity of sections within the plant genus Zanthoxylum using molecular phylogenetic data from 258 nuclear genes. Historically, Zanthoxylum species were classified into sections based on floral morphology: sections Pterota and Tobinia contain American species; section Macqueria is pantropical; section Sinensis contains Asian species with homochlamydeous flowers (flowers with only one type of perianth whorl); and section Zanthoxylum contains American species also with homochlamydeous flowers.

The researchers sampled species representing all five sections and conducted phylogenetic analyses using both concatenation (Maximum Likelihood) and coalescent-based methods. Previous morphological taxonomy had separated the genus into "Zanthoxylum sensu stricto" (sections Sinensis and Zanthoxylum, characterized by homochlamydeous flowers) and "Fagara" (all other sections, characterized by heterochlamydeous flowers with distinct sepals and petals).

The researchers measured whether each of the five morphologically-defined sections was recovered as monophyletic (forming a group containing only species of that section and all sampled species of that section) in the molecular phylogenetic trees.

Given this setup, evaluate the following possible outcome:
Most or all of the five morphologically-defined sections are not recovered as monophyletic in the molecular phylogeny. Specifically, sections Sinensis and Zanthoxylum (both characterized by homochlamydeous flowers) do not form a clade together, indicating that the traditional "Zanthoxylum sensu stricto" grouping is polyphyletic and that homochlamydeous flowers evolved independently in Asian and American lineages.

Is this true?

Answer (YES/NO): NO